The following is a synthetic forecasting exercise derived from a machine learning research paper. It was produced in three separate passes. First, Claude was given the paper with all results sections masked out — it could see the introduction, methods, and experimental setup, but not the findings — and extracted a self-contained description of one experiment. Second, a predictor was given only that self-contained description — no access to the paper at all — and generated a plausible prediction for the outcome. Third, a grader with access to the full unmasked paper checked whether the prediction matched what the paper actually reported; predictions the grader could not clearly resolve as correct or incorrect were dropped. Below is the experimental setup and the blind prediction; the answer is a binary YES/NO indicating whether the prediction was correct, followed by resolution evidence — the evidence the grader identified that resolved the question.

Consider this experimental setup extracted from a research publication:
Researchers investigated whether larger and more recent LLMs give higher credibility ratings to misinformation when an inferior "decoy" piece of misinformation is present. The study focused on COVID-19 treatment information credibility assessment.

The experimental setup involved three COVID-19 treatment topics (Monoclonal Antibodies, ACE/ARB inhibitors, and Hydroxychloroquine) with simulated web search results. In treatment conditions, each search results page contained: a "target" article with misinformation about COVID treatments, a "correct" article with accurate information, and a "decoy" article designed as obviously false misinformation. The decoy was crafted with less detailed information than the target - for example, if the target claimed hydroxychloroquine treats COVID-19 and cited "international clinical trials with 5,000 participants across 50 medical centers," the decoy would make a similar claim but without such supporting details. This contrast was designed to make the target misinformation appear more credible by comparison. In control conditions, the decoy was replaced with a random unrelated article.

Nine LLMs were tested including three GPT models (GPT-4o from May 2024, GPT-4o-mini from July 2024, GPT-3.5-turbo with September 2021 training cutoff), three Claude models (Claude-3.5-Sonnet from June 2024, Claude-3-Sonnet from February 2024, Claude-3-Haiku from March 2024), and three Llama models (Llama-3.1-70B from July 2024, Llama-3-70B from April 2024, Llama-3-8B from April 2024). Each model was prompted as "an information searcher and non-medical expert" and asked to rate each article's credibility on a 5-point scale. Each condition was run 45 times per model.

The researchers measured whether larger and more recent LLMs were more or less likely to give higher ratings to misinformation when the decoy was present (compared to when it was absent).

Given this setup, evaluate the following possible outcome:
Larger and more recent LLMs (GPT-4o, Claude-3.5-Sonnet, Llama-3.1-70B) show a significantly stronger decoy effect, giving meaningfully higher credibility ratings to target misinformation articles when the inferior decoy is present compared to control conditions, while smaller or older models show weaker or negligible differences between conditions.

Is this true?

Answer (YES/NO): NO